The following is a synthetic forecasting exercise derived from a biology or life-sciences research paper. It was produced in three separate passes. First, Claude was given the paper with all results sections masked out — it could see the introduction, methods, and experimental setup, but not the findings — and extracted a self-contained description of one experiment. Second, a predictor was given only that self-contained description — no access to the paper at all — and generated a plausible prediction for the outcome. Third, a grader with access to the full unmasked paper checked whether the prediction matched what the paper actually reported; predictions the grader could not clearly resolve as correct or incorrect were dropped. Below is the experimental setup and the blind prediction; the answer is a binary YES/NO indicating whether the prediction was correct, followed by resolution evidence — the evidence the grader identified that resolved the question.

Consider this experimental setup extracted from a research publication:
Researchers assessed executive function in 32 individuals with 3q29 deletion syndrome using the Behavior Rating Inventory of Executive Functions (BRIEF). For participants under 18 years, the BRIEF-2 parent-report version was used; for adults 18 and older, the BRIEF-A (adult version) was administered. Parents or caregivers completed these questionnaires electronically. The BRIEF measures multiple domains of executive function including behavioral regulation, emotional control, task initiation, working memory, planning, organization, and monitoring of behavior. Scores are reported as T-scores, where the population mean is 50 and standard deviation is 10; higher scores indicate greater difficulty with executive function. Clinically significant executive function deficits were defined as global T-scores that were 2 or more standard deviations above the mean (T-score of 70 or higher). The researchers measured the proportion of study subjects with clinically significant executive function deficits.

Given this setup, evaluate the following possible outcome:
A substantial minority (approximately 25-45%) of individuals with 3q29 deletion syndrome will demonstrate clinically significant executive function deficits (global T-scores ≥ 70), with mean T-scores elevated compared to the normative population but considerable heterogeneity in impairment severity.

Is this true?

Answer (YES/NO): NO